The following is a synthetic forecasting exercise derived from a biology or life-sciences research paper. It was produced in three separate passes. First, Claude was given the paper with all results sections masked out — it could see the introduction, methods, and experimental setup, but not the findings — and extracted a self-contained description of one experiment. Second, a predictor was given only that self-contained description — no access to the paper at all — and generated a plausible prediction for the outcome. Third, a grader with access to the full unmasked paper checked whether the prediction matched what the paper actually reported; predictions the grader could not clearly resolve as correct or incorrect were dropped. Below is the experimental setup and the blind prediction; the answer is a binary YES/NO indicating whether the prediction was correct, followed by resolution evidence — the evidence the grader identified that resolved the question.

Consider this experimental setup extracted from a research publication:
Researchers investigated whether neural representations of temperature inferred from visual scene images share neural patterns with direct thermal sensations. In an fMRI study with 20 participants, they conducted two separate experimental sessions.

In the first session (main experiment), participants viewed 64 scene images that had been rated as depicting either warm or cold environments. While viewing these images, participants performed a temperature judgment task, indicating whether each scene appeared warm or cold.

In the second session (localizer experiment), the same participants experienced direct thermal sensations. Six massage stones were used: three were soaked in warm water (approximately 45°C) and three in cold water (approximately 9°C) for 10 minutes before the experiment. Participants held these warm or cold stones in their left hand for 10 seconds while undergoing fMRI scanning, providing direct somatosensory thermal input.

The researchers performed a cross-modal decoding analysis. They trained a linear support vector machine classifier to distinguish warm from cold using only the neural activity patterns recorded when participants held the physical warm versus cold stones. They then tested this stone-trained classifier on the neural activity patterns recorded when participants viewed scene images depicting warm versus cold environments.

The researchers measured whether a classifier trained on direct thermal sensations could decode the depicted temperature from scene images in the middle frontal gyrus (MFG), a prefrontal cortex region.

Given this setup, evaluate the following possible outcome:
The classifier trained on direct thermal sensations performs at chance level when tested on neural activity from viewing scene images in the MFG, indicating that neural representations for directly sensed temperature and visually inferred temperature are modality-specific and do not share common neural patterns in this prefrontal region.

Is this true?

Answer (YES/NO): NO